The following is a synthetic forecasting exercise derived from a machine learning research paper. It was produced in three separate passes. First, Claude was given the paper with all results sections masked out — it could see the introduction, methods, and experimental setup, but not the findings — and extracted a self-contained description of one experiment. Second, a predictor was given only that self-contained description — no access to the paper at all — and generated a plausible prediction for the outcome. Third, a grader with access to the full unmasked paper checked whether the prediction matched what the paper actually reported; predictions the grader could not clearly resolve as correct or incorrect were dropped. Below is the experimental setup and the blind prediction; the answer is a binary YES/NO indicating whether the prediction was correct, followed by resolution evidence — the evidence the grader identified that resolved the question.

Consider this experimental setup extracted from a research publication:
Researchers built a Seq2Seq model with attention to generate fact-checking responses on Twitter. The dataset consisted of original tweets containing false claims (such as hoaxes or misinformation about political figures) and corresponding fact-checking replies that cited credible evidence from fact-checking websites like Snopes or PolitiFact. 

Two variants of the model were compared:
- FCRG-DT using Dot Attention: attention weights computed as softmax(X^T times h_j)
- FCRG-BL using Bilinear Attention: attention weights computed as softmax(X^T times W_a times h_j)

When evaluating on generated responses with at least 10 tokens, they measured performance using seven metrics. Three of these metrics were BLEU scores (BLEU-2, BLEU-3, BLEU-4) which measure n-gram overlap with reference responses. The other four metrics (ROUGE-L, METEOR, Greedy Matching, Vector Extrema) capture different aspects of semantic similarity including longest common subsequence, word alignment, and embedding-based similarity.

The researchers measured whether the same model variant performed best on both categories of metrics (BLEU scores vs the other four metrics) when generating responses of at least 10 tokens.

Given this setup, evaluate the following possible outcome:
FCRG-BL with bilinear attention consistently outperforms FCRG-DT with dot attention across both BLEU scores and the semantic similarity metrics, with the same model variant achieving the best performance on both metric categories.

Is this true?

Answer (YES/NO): NO